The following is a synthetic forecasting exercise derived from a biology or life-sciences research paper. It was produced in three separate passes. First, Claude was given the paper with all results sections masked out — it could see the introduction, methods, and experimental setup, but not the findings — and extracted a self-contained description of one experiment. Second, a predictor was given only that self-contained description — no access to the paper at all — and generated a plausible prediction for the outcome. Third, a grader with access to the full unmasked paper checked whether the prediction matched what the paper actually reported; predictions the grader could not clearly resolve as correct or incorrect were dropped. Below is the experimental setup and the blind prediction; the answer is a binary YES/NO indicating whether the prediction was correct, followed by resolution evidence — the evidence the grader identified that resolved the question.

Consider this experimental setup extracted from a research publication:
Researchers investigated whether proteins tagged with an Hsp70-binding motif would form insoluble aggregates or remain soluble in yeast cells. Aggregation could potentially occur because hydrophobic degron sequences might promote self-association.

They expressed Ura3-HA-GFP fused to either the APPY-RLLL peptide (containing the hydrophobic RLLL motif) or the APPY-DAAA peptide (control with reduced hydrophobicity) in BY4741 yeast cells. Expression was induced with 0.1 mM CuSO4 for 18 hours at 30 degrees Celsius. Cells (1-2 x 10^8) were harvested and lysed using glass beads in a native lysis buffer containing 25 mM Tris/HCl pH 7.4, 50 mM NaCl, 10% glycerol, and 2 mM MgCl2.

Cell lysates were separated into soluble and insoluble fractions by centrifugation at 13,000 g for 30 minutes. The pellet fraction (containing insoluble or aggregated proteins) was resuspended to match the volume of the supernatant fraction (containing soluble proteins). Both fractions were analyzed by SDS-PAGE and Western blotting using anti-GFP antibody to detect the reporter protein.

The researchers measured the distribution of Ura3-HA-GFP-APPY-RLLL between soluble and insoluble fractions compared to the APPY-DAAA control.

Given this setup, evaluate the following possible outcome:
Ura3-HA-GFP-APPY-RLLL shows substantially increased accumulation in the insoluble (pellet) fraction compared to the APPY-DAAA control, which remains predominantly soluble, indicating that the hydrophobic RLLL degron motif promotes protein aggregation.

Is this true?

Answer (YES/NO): YES